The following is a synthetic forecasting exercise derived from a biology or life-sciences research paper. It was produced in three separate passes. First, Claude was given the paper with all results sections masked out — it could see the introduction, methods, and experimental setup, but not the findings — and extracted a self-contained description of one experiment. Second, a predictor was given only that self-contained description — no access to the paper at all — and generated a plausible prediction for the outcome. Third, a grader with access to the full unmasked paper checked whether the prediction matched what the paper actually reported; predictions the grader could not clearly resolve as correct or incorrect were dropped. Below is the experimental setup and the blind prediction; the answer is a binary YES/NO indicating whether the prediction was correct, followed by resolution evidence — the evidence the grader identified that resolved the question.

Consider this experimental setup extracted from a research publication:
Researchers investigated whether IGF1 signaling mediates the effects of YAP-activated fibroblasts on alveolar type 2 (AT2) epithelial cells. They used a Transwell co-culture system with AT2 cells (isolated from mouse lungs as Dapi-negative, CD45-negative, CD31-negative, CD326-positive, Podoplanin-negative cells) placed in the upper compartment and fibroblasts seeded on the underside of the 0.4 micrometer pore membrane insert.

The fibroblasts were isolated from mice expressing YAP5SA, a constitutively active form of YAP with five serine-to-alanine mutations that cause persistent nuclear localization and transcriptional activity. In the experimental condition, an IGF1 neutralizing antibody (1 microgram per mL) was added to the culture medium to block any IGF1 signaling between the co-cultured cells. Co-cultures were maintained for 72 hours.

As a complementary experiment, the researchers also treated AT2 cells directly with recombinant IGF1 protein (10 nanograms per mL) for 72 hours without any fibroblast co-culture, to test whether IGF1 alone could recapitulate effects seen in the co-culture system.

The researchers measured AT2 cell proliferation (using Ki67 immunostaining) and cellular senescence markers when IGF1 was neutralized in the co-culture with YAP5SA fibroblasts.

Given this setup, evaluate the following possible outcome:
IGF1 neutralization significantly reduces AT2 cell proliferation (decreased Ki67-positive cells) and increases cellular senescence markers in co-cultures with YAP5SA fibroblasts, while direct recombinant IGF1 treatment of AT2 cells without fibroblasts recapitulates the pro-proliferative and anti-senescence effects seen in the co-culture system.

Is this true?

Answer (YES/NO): NO